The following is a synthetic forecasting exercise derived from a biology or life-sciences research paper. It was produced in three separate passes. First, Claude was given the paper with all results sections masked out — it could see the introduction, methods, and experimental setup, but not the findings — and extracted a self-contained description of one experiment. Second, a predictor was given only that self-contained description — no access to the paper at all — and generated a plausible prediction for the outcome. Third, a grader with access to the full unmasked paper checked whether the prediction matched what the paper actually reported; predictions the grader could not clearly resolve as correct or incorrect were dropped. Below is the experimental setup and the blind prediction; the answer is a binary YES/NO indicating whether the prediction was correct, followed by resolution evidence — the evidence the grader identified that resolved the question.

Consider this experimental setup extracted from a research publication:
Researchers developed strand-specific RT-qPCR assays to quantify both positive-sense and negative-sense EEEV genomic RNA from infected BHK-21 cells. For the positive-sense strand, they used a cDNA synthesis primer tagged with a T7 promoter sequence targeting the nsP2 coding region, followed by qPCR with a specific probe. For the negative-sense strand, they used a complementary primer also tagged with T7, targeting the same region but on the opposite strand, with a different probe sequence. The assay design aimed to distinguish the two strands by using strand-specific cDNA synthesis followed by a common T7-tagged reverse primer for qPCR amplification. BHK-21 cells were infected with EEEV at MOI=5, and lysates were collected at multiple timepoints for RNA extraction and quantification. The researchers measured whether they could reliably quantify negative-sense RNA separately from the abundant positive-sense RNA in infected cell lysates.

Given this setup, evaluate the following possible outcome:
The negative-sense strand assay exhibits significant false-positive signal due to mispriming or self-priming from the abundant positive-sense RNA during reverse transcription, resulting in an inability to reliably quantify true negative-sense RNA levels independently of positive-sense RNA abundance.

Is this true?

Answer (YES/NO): YES